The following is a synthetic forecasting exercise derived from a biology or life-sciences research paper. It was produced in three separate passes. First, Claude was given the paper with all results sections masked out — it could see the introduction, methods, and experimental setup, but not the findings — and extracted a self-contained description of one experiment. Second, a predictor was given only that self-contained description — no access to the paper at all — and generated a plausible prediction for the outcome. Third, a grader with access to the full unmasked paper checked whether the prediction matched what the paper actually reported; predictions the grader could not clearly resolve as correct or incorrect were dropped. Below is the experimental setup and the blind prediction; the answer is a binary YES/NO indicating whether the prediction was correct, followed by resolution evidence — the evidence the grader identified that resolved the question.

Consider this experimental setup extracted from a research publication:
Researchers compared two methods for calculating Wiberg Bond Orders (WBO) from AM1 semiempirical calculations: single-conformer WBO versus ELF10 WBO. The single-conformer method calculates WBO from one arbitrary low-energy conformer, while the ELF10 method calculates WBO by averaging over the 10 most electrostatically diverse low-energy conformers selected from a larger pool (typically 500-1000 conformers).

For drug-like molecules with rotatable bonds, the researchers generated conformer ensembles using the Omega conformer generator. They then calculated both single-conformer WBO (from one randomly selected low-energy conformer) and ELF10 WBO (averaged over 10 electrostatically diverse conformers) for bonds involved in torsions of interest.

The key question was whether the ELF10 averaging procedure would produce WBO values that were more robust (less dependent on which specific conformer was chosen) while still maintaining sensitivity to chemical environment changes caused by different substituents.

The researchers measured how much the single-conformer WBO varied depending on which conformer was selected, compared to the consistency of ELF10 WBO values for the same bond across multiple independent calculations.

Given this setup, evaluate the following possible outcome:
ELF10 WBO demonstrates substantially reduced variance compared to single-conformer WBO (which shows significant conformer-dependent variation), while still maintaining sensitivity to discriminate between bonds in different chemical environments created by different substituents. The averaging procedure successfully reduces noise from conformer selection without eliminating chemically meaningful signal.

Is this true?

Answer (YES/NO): NO